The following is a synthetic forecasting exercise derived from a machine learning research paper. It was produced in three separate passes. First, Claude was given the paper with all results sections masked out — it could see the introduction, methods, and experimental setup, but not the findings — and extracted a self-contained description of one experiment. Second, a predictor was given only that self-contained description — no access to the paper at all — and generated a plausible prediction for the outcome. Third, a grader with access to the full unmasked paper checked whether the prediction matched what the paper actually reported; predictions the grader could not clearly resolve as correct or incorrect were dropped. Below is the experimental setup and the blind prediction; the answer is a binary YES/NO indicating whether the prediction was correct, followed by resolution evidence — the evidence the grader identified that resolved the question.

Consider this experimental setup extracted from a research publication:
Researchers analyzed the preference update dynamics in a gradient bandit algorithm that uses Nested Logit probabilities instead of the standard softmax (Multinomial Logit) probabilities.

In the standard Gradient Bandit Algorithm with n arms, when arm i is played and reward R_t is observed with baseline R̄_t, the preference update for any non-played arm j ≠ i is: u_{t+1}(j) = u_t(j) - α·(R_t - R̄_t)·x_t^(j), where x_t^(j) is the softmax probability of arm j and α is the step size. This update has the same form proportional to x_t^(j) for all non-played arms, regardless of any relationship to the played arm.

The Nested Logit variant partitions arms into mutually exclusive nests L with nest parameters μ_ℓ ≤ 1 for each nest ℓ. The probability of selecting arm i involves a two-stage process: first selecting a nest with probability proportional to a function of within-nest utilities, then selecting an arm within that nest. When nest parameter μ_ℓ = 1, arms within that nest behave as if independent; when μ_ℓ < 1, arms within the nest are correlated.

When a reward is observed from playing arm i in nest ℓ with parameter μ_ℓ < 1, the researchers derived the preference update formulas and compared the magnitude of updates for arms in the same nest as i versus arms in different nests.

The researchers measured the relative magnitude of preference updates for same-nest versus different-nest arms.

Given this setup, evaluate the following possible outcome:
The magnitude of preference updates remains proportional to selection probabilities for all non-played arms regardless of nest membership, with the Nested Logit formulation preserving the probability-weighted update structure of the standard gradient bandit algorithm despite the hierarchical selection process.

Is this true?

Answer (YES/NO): NO